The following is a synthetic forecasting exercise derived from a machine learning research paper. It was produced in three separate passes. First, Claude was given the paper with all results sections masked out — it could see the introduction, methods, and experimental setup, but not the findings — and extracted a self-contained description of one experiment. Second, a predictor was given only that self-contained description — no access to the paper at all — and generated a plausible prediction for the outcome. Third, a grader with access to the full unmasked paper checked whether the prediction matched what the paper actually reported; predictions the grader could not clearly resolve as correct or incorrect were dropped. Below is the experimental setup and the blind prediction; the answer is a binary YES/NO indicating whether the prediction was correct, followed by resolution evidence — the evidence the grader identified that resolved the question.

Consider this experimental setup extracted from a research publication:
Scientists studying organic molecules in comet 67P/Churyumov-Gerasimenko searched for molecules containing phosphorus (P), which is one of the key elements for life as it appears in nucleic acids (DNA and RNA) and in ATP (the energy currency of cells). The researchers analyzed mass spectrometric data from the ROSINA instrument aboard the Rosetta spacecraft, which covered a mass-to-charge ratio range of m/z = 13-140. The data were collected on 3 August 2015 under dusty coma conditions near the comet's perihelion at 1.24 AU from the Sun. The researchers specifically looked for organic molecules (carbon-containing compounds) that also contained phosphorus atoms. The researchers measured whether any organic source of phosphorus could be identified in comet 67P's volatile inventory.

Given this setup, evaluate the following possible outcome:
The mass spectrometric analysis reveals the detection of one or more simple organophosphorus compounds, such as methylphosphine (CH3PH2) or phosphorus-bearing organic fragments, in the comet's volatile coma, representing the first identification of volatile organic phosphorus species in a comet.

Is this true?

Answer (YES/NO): NO